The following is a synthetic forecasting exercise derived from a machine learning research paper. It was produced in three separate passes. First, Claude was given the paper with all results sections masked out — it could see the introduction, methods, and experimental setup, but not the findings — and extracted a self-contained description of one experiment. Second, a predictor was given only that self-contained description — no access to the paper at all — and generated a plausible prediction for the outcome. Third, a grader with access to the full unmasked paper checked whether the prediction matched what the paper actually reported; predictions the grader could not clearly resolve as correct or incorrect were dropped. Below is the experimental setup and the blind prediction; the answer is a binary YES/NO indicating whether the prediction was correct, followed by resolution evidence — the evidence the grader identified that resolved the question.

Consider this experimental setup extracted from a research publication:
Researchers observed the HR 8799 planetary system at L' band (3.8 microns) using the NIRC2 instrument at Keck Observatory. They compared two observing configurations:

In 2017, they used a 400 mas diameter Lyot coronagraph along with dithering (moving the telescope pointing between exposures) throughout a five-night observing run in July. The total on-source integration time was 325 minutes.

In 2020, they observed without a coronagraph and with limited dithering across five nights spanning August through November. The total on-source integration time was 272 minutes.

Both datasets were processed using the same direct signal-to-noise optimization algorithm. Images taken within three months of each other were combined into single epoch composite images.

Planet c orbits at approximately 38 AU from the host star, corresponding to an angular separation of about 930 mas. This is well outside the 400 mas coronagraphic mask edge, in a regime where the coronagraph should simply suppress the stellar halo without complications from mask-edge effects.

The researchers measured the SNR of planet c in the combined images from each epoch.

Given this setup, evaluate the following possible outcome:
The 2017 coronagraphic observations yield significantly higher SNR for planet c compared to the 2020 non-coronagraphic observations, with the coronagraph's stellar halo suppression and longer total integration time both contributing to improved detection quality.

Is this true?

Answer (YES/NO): NO